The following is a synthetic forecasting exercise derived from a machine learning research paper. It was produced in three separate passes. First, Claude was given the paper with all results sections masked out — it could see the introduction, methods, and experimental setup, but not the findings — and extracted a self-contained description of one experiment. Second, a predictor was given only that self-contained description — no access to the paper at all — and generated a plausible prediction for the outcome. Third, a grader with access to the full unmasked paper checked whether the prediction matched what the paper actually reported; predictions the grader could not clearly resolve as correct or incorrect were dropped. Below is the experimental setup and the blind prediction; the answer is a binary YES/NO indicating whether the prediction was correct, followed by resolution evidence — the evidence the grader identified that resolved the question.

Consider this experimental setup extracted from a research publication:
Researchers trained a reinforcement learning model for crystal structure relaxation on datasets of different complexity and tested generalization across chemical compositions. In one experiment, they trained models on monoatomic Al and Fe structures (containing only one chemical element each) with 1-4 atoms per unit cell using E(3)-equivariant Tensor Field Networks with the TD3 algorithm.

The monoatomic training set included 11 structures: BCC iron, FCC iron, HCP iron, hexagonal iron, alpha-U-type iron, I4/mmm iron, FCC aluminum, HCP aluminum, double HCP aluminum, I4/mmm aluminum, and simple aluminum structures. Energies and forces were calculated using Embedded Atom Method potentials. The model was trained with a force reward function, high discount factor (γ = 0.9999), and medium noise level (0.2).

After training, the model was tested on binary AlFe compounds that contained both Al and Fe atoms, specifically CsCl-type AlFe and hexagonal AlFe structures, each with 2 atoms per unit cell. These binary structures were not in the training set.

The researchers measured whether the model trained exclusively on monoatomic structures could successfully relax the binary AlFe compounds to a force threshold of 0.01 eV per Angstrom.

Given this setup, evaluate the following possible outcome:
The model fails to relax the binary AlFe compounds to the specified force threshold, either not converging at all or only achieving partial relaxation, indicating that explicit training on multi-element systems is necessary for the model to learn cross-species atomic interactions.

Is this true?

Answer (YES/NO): NO